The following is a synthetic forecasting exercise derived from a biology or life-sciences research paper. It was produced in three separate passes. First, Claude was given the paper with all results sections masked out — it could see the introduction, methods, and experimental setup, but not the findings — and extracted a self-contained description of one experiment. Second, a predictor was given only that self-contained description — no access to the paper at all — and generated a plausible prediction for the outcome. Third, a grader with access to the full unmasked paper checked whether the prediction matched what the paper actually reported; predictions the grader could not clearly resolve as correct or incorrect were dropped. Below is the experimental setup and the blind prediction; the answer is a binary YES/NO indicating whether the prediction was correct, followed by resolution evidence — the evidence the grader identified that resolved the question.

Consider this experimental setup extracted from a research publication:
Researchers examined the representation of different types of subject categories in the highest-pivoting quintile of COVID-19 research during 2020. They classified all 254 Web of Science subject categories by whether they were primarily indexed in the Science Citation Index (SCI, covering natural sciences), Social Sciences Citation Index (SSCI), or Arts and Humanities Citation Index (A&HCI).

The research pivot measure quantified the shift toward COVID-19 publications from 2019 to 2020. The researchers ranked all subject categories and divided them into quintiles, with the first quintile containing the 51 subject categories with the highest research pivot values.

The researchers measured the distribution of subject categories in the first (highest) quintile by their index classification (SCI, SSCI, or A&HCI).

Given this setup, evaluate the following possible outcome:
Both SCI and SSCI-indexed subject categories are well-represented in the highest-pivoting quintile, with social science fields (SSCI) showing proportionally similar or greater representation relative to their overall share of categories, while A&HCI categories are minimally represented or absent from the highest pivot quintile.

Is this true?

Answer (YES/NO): YES